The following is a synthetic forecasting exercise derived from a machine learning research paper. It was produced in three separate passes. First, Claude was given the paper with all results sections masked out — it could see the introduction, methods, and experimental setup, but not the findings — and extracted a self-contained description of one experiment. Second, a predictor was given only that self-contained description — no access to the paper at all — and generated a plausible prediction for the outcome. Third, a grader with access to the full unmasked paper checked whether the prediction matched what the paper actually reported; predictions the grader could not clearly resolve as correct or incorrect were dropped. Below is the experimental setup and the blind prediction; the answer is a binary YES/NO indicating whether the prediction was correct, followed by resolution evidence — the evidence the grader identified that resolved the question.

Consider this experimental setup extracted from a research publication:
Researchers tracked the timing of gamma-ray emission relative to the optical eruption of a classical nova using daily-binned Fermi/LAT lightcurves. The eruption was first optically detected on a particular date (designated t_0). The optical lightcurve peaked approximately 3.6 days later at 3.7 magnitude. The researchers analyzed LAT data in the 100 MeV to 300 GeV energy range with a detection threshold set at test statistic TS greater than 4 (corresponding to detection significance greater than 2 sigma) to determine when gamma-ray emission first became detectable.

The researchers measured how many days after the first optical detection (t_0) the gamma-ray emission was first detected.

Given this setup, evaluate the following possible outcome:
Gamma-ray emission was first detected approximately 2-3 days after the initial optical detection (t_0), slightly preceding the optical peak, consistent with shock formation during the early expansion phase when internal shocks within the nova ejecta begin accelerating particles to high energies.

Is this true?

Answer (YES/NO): NO